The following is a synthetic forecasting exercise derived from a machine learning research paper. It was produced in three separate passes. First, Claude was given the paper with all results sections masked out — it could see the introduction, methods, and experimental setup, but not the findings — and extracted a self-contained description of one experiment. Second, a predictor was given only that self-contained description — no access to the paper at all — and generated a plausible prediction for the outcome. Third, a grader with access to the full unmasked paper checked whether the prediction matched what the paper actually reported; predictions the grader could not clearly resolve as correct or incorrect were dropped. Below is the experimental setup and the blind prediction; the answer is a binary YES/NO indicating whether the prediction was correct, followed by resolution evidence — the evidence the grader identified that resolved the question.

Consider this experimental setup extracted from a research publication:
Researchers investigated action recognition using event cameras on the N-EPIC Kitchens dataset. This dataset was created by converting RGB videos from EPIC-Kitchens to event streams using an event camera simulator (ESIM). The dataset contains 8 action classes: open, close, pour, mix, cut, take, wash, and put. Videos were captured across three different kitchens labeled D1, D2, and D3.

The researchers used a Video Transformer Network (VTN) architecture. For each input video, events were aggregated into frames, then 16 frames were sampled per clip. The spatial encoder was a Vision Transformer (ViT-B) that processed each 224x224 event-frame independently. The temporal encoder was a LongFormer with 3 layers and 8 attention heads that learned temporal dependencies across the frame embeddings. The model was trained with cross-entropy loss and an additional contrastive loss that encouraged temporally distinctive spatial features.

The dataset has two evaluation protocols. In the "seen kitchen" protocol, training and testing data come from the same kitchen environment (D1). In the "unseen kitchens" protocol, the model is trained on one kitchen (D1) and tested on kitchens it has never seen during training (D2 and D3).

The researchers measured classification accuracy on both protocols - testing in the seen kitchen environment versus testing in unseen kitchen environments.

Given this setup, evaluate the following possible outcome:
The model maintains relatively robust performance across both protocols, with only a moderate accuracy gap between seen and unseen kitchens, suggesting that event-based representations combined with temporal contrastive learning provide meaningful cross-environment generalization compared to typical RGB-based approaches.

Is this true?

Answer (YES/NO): NO